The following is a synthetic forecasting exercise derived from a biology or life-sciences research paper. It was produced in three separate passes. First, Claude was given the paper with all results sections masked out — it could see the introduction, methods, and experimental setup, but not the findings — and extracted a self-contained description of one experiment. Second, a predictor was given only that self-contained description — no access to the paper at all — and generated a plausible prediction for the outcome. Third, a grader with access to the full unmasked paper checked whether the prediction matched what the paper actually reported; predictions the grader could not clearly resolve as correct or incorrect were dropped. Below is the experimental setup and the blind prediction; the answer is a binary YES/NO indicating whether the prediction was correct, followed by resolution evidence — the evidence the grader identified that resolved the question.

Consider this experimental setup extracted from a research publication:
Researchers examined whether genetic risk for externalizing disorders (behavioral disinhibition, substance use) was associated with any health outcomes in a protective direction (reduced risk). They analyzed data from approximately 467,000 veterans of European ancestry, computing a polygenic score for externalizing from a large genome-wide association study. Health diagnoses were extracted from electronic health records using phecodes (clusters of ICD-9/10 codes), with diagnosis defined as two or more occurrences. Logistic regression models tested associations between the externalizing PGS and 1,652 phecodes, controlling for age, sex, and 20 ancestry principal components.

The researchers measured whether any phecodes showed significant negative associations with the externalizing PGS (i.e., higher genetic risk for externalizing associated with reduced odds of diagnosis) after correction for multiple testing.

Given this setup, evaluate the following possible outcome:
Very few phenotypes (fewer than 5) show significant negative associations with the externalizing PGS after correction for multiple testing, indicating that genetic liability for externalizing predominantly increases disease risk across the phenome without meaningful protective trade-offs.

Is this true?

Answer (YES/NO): NO